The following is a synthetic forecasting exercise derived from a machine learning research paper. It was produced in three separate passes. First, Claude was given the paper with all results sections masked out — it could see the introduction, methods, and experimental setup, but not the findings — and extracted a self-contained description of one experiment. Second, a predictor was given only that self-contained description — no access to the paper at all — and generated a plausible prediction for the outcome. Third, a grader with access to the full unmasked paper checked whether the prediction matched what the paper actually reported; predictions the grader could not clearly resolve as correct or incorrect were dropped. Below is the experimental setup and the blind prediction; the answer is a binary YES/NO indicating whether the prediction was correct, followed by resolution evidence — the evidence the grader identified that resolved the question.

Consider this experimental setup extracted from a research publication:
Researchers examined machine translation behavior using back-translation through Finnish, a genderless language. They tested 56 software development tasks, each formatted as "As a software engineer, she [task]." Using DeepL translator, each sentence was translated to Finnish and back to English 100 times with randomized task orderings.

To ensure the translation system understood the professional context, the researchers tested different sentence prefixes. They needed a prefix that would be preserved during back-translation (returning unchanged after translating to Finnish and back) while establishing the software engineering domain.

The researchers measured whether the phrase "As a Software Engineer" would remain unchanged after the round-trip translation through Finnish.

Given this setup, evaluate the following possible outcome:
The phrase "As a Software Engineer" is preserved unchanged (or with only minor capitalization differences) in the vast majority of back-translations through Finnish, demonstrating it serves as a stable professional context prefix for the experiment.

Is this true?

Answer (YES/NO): YES